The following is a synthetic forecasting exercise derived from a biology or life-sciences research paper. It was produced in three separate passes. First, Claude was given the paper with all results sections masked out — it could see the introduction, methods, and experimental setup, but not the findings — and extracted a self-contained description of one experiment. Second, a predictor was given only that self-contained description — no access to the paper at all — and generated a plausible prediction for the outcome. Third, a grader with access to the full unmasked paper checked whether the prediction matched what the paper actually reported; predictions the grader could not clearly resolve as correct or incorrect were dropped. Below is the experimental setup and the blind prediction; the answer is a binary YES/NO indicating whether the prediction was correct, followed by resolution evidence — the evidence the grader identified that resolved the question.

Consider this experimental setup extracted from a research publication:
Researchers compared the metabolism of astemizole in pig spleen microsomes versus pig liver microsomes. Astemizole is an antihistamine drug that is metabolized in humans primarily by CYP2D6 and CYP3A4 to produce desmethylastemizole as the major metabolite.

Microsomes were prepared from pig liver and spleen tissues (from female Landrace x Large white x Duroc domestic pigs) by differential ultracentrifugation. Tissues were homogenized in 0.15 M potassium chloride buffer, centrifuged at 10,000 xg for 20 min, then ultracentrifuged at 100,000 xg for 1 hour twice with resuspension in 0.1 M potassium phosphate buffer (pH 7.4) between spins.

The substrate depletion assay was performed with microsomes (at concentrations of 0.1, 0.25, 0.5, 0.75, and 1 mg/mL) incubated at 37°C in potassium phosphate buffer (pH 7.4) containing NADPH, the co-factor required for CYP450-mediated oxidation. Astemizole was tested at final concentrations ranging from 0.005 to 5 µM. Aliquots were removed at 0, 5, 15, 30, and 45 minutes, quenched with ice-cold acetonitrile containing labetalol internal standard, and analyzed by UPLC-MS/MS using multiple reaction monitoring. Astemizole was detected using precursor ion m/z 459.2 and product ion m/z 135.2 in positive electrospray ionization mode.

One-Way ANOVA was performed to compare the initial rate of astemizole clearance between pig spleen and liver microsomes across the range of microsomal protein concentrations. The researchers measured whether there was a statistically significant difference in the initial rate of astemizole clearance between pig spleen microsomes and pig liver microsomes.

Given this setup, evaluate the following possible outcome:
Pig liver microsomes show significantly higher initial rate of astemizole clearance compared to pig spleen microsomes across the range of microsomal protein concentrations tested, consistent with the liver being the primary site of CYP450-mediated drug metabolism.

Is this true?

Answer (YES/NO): NO